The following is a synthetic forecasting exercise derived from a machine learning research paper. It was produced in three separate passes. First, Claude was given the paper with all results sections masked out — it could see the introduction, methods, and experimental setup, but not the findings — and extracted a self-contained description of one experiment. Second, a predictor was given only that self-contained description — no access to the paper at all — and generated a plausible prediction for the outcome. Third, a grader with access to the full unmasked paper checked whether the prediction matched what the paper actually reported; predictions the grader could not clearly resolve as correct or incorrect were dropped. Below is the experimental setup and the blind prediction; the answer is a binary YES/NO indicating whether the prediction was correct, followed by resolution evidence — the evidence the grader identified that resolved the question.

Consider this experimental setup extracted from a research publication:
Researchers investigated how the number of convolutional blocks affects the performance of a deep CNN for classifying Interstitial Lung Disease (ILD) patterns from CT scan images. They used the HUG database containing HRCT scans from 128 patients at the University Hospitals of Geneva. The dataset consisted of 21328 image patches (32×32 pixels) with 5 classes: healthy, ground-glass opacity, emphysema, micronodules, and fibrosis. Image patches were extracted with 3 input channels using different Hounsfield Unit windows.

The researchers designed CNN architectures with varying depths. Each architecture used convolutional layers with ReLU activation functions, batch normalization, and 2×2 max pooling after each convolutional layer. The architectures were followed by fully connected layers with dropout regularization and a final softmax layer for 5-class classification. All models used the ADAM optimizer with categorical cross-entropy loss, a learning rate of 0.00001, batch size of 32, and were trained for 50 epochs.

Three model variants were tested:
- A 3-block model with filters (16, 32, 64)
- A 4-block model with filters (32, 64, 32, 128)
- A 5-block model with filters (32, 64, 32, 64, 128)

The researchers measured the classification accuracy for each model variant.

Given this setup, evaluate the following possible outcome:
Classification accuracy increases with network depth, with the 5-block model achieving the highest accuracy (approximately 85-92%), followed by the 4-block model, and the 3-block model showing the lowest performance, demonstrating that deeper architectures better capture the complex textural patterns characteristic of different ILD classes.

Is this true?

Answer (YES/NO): NO